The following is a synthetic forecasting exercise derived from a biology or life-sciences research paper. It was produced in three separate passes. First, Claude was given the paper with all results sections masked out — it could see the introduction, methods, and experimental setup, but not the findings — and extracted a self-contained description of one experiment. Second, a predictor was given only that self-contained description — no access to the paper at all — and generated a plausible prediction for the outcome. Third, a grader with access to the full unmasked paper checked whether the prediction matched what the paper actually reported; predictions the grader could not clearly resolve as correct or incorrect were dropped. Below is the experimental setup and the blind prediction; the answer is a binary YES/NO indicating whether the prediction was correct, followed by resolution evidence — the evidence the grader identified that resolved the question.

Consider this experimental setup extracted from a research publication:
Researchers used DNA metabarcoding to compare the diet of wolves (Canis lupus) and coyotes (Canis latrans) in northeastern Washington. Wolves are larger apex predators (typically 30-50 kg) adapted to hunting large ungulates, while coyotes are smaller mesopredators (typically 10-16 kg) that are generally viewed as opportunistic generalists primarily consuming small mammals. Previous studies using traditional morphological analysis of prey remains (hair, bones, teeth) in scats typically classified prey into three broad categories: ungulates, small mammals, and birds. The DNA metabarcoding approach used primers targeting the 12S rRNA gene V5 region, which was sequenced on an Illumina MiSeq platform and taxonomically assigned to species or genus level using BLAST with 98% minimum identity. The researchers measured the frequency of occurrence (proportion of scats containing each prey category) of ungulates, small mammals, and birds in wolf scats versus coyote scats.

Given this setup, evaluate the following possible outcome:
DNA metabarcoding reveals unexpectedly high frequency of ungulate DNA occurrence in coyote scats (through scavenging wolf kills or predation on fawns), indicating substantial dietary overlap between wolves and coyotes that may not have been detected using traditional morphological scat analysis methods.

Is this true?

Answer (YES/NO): NO